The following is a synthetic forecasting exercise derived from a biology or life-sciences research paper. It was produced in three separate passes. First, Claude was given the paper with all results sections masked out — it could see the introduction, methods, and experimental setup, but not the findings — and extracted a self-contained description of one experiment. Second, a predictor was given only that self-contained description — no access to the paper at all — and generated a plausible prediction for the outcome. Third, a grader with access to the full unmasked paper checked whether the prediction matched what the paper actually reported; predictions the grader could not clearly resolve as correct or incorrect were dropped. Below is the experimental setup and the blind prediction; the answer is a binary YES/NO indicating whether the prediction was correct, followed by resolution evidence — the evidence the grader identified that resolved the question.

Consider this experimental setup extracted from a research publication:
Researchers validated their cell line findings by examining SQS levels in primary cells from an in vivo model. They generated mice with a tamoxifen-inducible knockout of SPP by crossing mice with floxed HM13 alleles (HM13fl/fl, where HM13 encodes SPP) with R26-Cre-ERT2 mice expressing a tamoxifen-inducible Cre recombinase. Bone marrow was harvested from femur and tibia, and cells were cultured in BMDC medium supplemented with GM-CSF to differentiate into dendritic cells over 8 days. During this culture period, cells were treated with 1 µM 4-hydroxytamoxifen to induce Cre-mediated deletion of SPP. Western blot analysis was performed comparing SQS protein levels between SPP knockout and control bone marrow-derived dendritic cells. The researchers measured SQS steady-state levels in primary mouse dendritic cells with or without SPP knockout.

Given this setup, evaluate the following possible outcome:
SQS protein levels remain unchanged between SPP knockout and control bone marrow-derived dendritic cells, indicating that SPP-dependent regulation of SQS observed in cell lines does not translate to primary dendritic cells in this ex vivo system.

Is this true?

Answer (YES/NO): NO